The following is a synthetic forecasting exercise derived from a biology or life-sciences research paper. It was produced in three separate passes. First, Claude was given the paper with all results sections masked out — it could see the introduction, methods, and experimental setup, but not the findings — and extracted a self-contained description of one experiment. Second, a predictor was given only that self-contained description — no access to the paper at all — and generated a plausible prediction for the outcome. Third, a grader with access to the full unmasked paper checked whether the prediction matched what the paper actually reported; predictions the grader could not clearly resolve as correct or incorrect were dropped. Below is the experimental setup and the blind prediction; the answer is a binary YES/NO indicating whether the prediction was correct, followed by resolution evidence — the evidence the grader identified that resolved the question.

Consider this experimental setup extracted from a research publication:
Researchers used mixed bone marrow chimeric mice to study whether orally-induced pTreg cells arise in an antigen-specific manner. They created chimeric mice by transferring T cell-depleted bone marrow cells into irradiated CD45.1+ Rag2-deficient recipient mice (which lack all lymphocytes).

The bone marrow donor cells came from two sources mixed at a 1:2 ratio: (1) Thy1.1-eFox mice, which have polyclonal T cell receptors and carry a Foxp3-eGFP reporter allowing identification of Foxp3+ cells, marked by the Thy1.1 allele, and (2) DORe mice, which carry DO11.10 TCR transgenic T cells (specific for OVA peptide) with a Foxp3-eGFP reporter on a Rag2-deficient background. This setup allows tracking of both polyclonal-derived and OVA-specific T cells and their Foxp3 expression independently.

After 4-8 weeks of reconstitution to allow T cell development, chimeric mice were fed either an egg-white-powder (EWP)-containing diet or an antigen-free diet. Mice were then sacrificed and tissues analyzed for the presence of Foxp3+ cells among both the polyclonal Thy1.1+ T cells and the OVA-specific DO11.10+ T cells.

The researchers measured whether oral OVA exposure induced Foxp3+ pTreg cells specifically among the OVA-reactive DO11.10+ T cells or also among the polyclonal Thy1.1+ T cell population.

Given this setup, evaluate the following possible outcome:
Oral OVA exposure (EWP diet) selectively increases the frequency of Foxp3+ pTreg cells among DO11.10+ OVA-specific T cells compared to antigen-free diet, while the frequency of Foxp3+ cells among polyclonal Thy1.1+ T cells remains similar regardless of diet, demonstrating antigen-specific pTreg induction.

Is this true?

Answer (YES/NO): YES